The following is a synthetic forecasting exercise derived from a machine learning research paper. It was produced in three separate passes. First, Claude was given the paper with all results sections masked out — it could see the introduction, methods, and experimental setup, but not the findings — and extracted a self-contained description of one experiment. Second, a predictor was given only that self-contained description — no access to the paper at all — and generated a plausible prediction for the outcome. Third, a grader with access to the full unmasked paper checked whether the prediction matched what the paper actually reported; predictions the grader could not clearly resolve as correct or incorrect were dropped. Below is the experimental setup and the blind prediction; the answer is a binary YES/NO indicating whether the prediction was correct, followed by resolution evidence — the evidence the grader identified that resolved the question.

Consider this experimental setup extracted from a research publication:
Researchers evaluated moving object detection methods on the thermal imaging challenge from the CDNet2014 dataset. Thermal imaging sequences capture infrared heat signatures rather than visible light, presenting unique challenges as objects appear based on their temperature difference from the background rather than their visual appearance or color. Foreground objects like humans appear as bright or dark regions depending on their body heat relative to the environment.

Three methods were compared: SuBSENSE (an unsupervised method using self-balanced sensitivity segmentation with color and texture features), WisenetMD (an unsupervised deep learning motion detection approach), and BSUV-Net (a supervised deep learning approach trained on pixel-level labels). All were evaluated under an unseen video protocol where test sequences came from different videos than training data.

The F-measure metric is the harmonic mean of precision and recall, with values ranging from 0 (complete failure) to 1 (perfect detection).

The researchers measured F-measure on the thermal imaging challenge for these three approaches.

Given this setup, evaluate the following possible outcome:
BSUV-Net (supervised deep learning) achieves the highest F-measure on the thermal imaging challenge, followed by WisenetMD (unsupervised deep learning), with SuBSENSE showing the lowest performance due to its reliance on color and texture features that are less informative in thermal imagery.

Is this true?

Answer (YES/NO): NO